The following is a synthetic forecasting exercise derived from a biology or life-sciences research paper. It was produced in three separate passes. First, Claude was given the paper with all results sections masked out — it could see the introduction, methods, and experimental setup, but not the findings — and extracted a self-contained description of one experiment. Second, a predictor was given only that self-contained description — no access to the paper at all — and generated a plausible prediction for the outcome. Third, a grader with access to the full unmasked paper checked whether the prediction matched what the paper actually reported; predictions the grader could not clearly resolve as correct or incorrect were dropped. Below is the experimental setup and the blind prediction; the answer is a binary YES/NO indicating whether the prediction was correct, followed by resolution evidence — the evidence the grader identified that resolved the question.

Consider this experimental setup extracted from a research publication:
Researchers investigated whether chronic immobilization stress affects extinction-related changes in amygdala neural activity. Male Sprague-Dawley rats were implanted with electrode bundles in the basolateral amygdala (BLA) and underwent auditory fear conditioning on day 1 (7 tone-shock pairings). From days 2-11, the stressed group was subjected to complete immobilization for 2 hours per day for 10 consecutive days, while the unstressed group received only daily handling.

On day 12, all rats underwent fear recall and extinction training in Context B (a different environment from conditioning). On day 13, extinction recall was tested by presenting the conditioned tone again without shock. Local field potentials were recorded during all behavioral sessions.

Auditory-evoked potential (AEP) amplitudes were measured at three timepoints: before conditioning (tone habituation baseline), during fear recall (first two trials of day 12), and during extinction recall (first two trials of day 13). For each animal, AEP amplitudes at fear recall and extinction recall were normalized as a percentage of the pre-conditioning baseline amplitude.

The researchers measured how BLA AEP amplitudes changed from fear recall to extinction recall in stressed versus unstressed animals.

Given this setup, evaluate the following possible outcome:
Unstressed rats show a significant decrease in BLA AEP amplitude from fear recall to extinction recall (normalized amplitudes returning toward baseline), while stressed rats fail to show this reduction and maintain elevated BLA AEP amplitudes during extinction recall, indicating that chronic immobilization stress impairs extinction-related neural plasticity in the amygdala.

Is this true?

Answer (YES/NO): YES